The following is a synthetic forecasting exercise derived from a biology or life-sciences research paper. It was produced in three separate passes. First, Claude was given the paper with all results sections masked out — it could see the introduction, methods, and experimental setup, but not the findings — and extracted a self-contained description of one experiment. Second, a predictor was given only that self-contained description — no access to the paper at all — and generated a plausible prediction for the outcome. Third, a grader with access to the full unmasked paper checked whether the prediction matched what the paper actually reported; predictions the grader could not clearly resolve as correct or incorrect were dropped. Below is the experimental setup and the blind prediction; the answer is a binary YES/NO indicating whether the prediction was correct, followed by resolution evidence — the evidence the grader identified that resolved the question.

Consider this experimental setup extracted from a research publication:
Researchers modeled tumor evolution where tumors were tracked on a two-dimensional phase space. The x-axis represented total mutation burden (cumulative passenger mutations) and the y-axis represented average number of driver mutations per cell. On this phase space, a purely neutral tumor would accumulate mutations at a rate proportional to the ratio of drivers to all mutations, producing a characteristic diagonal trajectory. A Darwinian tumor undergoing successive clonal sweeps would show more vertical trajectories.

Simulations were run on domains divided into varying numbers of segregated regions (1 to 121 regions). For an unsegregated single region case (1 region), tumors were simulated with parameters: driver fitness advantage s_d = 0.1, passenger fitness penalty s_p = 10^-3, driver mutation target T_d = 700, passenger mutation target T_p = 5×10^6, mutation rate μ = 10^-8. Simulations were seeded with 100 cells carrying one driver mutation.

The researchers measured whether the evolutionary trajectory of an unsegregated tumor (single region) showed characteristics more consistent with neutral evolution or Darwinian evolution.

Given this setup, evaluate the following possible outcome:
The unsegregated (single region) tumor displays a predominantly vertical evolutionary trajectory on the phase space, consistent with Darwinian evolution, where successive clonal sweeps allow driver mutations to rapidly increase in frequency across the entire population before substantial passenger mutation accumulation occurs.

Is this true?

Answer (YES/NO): NO